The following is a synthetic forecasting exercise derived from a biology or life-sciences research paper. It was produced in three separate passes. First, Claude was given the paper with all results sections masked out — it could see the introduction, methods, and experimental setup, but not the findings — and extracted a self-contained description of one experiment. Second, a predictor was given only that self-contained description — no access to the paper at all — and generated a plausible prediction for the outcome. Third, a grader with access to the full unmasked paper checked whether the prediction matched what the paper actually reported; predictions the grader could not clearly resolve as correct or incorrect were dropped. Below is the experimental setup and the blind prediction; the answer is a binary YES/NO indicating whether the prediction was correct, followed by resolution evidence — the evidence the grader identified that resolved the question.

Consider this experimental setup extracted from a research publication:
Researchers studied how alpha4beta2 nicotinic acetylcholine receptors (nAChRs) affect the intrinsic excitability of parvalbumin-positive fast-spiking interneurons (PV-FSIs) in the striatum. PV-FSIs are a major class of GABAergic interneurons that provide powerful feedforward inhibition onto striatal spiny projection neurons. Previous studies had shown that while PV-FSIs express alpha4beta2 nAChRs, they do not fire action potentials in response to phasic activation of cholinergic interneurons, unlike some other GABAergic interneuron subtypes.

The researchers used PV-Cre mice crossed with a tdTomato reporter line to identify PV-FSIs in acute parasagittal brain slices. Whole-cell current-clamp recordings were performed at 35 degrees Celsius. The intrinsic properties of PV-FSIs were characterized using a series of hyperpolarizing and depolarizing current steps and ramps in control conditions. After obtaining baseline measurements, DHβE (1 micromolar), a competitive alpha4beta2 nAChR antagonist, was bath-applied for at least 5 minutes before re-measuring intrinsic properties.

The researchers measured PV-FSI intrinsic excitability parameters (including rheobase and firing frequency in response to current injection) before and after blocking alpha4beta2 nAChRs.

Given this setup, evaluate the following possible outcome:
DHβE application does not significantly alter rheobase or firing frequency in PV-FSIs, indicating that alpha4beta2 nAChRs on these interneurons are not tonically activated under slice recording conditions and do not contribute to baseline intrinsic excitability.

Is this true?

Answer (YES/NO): NO